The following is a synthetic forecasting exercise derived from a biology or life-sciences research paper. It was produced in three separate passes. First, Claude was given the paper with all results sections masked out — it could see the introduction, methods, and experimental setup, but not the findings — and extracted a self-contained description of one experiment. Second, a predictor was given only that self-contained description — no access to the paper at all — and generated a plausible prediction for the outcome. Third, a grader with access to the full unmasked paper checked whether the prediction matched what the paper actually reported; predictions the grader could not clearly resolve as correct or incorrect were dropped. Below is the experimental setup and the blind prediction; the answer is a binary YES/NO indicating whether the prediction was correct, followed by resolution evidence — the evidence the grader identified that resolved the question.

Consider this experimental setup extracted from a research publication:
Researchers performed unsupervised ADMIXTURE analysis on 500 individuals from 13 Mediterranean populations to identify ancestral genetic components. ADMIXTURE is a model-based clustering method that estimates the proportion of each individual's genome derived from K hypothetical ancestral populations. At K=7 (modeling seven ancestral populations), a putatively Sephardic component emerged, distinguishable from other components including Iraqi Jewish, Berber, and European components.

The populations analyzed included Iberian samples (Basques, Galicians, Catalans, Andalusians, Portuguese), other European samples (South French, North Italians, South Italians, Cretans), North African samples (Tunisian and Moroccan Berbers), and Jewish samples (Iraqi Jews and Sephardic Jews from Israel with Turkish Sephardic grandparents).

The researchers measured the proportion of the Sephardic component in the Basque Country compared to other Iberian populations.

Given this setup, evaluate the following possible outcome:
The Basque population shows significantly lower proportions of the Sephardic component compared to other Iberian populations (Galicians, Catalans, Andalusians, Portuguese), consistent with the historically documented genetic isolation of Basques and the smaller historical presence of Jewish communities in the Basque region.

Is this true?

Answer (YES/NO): YES